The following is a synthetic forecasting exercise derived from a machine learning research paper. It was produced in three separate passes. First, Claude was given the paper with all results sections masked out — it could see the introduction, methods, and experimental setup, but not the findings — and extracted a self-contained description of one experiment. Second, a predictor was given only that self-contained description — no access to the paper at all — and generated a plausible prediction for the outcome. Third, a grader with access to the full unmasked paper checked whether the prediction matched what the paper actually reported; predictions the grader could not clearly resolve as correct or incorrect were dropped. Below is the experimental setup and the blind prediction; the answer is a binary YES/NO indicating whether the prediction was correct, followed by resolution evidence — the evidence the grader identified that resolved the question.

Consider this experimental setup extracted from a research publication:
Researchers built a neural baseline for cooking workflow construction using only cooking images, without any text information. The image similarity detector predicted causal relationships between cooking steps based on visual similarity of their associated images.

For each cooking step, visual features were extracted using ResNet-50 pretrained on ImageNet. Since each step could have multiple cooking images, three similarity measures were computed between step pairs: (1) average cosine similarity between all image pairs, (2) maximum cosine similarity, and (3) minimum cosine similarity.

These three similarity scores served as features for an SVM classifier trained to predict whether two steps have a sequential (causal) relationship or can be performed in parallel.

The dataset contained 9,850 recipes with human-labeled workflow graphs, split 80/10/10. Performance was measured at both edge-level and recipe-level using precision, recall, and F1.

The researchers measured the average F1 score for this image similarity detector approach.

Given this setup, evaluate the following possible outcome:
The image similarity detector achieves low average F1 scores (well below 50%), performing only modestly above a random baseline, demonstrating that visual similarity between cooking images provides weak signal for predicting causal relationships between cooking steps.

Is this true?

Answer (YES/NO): NO